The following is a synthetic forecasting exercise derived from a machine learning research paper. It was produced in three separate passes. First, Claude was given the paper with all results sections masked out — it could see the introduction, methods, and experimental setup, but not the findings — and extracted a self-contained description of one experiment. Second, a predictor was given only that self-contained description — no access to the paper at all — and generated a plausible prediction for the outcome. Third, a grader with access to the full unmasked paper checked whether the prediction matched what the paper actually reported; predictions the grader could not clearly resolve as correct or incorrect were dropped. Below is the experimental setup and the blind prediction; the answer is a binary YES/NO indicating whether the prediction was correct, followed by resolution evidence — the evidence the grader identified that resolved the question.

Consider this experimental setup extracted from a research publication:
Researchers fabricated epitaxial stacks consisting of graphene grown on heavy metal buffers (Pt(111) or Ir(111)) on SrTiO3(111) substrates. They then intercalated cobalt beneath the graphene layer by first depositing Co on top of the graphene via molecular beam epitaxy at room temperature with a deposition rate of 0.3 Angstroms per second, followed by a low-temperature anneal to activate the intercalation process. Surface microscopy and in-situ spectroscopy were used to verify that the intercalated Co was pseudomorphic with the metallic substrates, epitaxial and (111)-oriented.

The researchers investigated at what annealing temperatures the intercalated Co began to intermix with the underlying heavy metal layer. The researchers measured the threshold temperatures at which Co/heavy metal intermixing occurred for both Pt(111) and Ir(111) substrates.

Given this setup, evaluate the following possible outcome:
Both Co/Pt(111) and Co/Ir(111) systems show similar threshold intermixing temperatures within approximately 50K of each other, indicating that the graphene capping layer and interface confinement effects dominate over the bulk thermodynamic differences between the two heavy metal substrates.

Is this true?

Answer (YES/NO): YES